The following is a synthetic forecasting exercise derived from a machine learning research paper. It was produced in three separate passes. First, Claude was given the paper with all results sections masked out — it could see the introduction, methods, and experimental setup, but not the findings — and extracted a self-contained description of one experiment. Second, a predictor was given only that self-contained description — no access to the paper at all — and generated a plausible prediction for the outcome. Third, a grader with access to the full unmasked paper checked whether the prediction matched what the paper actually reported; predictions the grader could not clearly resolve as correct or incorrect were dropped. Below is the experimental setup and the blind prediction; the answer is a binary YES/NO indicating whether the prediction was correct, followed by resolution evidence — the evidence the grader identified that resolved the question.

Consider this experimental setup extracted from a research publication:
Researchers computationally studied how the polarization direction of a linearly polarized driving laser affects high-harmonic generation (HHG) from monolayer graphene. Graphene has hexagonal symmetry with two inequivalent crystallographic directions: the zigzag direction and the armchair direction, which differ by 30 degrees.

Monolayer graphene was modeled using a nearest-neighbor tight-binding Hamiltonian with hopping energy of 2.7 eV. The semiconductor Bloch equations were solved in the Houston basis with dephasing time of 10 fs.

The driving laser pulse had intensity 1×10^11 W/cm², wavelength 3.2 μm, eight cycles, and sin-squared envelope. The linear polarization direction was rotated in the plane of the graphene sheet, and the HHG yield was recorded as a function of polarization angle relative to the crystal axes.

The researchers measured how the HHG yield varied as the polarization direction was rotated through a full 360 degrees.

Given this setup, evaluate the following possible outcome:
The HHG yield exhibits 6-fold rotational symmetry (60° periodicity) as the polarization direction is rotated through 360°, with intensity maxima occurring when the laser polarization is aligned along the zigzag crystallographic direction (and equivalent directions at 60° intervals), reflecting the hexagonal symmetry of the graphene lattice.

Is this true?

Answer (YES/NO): NO